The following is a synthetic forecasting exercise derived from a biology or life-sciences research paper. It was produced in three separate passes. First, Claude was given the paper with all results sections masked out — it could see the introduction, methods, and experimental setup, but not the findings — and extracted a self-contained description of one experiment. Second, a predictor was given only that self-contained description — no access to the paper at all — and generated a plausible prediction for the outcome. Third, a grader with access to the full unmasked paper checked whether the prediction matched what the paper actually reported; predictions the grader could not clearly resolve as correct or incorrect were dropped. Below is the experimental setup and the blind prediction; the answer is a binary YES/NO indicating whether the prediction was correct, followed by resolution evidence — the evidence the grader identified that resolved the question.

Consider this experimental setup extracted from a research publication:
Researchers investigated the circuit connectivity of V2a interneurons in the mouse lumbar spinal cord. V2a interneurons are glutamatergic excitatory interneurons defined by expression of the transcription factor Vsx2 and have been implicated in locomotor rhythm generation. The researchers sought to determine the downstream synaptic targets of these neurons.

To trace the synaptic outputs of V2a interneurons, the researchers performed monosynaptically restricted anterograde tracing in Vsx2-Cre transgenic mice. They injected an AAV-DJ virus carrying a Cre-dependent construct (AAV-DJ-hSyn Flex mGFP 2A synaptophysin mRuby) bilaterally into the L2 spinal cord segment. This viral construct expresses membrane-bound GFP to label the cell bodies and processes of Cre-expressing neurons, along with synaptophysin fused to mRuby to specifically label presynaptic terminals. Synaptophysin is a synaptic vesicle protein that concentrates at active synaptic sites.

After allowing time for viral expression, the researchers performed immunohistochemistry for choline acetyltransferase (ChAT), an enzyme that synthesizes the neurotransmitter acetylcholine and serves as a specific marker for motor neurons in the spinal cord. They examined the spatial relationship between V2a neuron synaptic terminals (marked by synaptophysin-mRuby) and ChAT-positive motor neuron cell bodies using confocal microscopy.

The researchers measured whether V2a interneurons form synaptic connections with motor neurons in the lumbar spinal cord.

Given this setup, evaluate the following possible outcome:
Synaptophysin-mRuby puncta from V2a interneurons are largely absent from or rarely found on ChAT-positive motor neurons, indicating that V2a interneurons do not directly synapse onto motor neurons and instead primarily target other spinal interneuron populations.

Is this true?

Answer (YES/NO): NO